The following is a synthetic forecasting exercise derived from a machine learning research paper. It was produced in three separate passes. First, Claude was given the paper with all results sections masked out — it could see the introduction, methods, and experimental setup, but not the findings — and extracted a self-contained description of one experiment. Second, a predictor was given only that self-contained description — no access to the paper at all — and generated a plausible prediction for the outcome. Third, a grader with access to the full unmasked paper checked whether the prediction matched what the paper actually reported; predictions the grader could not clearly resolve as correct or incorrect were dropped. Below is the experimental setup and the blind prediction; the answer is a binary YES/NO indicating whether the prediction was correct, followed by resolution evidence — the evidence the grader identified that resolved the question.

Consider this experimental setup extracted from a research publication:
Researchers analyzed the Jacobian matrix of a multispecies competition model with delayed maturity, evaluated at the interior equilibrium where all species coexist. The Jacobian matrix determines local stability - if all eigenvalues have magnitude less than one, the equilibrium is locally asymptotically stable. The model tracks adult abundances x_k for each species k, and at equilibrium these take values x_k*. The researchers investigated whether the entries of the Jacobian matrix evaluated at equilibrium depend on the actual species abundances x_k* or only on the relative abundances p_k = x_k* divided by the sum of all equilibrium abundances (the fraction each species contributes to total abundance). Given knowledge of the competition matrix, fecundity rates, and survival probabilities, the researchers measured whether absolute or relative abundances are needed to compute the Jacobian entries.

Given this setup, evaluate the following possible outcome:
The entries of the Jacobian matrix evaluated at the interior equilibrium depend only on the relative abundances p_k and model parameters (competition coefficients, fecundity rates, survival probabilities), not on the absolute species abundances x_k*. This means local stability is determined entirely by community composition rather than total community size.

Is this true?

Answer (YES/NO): YES